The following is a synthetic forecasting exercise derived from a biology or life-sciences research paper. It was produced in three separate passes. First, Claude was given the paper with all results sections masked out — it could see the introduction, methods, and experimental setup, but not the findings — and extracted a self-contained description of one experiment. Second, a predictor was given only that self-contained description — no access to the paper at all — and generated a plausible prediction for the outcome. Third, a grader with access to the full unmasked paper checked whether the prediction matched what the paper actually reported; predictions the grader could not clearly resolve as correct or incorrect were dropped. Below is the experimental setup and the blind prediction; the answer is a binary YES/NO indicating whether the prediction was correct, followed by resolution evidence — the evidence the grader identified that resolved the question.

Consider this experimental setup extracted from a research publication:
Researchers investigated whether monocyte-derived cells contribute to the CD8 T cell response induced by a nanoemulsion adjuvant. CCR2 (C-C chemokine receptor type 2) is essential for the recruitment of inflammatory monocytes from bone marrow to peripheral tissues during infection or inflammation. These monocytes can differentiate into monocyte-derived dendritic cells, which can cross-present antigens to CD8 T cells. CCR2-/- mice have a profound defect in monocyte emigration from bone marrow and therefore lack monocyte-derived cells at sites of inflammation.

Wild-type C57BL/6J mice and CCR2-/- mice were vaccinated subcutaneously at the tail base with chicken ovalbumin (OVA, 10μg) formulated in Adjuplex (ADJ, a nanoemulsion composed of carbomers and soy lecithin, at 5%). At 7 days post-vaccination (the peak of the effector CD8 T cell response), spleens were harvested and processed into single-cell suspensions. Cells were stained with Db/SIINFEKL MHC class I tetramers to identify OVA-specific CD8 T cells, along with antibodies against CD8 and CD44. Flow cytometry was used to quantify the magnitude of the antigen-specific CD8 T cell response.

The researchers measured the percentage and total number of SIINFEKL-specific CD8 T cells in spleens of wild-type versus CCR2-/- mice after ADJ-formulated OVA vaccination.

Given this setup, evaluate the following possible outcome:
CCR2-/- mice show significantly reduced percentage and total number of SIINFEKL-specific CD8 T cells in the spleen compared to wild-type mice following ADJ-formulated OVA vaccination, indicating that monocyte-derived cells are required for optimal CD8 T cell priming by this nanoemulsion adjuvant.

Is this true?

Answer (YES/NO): NO